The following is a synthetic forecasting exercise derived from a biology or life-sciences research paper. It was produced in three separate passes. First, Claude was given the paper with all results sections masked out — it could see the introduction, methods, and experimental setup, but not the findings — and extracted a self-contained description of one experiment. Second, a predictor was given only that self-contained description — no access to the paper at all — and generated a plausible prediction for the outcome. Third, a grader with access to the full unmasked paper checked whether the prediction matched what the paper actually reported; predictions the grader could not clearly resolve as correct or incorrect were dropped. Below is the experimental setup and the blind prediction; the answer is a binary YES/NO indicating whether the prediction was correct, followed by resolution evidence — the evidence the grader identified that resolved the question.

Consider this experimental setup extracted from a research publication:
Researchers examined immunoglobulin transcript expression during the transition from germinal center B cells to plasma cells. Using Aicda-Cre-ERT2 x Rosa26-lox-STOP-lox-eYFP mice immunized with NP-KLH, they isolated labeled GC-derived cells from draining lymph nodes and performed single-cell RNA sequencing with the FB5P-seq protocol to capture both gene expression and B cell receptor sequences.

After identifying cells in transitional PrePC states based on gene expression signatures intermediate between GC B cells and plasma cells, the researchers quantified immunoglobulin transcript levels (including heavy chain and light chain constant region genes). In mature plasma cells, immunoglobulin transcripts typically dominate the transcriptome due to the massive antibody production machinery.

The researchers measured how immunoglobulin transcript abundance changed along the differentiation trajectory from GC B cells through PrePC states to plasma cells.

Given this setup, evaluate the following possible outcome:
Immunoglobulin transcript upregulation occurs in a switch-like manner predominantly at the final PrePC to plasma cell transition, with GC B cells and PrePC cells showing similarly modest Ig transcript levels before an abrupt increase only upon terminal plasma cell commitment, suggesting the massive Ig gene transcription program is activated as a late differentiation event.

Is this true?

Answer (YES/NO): NO